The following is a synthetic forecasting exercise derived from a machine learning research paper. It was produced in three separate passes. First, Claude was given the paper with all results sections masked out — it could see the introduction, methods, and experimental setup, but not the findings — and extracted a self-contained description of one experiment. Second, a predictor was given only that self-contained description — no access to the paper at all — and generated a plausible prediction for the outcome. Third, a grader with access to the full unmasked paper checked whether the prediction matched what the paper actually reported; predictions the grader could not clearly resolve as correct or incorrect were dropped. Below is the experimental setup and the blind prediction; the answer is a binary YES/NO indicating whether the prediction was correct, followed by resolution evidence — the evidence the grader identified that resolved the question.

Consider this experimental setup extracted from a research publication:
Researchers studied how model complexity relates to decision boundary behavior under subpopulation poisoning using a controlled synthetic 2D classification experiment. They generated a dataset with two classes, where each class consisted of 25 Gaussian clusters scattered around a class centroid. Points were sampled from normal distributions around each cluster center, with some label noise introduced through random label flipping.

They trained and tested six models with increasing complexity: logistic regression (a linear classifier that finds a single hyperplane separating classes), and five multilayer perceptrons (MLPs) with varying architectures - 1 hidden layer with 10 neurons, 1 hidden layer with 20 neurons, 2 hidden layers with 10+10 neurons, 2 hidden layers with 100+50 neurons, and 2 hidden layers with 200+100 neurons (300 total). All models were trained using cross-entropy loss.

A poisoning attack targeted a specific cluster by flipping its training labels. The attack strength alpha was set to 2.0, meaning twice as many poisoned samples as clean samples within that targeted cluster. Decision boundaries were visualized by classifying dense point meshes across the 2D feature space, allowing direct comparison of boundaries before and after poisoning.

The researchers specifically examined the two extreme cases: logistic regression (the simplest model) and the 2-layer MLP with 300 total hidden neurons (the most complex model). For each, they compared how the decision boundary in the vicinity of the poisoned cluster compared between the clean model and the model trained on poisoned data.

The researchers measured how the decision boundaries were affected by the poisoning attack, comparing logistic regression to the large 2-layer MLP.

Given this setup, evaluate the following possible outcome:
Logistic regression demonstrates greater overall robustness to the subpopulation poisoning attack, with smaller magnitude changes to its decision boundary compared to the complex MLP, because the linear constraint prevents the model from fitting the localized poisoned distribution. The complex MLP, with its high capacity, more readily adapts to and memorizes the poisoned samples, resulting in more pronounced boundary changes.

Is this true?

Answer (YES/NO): YES